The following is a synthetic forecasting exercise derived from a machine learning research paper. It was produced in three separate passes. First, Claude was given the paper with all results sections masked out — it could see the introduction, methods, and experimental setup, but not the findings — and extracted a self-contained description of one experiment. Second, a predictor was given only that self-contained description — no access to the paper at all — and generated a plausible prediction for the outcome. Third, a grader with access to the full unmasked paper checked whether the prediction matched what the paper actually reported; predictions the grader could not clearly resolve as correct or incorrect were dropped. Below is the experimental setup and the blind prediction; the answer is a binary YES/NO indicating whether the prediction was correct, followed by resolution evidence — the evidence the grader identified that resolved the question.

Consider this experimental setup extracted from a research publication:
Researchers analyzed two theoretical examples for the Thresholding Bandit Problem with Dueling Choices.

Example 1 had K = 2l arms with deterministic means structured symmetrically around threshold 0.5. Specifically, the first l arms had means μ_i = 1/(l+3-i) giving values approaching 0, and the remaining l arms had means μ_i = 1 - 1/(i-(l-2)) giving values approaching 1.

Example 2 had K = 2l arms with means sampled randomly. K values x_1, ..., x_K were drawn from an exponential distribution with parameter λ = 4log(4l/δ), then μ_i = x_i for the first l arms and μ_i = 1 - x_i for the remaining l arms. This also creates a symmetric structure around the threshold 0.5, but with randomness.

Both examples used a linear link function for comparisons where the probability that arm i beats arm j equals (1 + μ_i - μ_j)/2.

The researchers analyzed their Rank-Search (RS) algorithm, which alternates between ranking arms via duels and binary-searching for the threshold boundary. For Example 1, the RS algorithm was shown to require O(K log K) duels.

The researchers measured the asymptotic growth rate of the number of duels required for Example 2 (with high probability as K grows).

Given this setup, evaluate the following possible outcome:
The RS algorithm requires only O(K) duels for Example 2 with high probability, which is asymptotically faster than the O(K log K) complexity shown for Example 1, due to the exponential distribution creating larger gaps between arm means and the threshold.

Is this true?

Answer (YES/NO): NO